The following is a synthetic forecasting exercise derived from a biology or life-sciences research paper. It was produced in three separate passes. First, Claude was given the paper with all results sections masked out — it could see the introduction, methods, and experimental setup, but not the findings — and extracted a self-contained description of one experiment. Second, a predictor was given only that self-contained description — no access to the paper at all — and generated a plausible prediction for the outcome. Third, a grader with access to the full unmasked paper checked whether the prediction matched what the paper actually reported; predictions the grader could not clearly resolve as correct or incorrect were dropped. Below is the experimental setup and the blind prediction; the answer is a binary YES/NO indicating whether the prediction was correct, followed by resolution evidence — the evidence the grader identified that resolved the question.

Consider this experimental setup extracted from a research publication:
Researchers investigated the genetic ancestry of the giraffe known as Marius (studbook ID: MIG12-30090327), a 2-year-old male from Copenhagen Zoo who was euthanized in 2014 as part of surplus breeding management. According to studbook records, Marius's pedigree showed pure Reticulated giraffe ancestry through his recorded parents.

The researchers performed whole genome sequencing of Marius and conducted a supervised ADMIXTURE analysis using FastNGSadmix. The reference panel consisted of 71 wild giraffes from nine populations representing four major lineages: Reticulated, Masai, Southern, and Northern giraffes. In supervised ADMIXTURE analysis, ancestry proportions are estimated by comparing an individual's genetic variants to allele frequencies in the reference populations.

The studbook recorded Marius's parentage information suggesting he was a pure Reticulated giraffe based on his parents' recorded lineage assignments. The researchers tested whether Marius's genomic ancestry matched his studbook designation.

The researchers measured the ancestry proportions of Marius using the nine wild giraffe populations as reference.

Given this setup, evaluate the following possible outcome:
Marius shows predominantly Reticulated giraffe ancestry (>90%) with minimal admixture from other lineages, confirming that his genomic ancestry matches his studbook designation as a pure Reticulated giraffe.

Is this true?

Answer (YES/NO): NO